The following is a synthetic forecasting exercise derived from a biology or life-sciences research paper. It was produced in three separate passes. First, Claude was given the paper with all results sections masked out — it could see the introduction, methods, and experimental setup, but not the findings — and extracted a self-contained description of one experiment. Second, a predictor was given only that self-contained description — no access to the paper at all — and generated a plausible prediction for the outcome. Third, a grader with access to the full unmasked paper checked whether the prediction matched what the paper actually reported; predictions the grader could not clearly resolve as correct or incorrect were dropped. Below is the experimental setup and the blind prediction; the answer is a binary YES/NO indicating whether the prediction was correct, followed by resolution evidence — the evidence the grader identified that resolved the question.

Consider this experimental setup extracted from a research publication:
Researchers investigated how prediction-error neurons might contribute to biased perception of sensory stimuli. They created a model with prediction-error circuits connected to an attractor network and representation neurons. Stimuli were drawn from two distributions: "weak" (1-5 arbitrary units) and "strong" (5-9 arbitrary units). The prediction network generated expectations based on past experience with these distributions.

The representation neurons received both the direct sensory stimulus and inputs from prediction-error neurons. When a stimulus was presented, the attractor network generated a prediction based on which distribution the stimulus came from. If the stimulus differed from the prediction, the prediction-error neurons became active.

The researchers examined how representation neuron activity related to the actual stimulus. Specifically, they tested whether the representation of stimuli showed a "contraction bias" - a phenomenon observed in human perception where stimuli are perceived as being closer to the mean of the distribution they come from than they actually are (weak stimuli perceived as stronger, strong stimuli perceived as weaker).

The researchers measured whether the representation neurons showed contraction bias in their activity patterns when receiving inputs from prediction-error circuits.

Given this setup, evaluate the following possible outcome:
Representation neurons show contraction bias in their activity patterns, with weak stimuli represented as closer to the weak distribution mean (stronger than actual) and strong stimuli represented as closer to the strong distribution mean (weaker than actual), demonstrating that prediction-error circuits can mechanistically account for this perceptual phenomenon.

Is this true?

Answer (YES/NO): YES